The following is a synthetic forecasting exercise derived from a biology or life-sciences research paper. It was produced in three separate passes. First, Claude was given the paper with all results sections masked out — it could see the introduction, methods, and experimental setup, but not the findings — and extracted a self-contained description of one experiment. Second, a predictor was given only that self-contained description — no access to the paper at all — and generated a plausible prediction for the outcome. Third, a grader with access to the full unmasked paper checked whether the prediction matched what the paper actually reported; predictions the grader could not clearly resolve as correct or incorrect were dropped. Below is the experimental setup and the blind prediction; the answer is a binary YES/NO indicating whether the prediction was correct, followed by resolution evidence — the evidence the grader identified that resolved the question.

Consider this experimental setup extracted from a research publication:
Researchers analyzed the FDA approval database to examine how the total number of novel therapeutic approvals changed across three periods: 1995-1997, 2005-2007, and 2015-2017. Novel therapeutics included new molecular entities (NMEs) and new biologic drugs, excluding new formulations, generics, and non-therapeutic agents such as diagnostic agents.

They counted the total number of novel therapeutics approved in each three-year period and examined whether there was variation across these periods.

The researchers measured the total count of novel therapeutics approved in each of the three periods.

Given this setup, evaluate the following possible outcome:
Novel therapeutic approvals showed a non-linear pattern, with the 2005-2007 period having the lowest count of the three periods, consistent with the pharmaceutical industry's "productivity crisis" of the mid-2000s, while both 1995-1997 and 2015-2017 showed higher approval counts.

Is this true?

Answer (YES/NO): YES